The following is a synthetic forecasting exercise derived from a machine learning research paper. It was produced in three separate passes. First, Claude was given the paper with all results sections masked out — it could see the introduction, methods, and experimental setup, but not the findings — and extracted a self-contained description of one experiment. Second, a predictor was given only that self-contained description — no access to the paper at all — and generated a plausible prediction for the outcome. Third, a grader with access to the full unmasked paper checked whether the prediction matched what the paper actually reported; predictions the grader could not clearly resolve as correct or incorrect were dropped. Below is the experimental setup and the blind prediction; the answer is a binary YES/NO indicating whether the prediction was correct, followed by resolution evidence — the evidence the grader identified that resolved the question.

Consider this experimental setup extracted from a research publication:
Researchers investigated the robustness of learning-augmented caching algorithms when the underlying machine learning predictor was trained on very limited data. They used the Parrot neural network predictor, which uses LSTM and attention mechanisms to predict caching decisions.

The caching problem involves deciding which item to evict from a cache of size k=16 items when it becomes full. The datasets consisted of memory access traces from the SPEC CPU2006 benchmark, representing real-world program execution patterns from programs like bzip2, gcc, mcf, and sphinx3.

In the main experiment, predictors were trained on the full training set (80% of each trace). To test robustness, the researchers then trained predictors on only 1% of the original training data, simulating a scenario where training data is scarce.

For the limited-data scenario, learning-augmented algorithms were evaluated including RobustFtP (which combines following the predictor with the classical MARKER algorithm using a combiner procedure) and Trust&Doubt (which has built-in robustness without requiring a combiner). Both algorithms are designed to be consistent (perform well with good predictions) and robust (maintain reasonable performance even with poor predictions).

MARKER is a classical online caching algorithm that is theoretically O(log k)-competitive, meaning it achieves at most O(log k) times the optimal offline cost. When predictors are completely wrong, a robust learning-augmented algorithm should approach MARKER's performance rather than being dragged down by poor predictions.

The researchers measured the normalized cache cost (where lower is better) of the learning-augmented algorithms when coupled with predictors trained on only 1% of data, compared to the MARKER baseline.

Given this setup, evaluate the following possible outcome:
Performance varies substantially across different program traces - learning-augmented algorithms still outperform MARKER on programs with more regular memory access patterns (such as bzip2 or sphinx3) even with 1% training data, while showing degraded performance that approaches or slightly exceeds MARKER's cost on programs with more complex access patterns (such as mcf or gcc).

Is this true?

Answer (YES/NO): NO